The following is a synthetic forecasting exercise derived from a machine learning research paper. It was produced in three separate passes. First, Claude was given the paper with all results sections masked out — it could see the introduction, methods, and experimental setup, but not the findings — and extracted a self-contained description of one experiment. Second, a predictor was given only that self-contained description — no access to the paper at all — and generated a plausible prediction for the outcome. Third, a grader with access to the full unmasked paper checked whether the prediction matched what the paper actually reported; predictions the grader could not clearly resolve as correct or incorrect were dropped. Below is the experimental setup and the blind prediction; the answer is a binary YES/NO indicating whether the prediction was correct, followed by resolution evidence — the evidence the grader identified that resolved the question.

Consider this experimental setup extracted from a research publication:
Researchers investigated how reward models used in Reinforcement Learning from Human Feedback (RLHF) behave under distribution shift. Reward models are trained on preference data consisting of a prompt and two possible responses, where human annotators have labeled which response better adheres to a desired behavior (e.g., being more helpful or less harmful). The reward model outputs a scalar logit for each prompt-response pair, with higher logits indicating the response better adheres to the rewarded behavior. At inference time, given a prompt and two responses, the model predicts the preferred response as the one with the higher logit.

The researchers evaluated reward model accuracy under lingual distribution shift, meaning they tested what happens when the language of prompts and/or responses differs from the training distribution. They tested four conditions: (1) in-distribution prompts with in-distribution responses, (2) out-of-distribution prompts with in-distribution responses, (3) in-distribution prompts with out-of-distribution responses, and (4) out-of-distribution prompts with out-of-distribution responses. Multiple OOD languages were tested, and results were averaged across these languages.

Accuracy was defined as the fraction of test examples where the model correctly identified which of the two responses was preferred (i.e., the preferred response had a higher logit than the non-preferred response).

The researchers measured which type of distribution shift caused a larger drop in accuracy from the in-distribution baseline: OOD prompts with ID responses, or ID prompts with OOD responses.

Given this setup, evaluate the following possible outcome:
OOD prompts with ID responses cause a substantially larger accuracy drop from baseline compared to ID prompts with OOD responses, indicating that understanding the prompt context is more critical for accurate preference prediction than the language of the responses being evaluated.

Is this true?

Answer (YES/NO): NO